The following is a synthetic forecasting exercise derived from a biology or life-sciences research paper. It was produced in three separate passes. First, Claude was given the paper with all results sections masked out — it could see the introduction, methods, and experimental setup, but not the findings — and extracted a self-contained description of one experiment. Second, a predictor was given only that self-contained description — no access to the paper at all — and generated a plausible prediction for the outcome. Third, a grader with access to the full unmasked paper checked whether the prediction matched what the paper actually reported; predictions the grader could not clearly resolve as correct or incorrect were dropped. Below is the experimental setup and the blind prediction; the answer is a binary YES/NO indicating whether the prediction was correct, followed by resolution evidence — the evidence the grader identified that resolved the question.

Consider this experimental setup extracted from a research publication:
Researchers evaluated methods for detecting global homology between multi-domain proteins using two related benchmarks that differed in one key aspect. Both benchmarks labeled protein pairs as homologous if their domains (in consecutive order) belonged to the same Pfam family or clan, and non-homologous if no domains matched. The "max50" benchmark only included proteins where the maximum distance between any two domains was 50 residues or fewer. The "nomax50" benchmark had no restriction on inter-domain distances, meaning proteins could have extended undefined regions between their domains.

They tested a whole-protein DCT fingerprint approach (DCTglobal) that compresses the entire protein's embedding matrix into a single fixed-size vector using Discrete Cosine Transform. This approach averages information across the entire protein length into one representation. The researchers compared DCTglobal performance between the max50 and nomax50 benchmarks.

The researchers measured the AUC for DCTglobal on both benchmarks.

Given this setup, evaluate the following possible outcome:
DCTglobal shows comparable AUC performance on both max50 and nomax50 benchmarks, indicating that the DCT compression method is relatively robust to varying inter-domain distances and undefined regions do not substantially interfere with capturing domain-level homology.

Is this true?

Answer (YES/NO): NO